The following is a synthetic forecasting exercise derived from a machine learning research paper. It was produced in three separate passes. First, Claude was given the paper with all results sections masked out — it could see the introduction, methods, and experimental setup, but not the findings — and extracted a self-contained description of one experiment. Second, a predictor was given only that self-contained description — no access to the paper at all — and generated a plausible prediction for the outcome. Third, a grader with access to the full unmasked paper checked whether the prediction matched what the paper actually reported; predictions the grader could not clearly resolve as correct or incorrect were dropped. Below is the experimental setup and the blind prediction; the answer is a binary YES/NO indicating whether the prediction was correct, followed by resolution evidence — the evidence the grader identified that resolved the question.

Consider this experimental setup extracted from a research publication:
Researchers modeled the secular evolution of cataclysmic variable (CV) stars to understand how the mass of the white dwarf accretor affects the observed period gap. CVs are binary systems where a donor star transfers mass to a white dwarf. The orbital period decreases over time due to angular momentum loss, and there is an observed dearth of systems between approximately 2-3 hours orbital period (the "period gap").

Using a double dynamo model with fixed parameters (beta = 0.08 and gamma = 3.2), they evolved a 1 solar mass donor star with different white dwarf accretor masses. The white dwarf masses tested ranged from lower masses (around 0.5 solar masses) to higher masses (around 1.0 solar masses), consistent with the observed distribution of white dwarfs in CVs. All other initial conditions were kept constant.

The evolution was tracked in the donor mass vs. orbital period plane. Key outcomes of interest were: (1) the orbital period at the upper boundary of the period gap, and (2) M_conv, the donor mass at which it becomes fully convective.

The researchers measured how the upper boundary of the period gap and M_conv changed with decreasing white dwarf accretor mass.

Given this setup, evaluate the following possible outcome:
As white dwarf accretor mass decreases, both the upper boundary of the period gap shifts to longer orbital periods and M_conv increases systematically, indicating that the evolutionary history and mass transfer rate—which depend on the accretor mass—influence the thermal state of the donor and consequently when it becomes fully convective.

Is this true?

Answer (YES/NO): NO